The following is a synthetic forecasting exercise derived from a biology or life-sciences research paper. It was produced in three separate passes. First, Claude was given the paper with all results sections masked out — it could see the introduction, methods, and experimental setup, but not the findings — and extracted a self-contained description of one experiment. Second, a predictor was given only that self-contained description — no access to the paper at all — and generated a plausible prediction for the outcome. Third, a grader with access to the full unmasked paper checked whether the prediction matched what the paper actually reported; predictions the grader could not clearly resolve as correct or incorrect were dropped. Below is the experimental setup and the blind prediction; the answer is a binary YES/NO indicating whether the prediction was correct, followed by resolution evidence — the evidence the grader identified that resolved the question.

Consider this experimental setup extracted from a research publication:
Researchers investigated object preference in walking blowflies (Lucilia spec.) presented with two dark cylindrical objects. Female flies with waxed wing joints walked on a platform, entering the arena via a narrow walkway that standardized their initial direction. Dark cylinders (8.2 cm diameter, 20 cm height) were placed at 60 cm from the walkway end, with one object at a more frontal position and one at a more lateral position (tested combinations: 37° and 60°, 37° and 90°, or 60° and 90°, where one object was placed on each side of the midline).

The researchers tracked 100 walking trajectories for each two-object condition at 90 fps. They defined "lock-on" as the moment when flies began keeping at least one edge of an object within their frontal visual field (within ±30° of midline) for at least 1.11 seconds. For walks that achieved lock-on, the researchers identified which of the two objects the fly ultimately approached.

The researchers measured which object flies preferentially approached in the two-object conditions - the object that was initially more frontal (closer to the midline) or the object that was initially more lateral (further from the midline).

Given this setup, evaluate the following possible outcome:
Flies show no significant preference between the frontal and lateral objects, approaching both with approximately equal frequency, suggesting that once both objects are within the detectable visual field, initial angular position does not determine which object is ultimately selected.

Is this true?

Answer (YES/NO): NO